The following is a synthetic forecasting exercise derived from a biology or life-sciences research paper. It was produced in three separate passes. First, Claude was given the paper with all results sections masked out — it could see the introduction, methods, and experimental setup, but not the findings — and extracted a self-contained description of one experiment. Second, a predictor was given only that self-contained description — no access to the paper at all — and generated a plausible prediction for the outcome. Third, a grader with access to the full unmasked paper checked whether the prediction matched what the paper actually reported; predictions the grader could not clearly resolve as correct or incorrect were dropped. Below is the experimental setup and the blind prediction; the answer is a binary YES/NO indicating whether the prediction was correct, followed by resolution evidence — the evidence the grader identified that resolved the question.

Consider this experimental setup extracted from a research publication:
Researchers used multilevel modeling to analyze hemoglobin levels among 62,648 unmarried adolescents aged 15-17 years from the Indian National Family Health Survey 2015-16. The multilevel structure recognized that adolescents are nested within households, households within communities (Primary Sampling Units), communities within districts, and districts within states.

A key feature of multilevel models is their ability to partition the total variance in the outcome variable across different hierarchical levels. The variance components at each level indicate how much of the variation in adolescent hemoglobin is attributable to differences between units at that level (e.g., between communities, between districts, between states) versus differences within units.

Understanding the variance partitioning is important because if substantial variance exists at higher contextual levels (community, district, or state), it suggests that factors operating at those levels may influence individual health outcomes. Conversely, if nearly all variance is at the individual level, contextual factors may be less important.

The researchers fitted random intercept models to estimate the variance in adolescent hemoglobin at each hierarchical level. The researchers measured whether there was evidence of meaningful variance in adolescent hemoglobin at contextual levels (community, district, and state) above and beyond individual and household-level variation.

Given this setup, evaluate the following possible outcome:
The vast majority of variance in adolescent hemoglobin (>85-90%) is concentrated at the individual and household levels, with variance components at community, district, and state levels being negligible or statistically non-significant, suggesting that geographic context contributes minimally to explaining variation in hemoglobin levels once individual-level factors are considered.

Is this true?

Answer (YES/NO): NO